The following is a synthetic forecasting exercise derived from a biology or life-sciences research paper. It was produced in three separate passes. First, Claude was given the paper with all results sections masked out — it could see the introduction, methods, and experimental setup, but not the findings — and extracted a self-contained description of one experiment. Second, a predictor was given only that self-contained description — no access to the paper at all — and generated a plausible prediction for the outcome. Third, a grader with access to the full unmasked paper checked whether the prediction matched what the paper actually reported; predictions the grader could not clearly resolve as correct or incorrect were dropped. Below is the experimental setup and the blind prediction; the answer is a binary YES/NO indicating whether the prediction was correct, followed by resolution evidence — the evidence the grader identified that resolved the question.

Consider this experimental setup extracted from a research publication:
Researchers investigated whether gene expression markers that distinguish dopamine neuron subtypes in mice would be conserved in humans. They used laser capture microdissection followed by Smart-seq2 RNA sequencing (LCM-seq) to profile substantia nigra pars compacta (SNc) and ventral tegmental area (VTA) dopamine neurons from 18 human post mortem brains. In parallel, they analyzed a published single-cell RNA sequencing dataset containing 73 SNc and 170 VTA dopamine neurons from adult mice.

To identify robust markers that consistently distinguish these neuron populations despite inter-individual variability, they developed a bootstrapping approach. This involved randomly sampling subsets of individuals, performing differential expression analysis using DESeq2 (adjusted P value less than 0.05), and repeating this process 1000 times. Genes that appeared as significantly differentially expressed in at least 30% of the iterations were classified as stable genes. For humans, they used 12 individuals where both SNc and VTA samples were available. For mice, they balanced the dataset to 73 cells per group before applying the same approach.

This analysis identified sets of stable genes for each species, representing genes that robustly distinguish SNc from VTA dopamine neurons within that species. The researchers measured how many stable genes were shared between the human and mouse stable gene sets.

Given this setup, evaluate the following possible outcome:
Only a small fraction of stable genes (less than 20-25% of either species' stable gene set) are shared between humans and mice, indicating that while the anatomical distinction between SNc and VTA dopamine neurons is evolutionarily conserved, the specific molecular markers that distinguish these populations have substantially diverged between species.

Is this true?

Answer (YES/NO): YES